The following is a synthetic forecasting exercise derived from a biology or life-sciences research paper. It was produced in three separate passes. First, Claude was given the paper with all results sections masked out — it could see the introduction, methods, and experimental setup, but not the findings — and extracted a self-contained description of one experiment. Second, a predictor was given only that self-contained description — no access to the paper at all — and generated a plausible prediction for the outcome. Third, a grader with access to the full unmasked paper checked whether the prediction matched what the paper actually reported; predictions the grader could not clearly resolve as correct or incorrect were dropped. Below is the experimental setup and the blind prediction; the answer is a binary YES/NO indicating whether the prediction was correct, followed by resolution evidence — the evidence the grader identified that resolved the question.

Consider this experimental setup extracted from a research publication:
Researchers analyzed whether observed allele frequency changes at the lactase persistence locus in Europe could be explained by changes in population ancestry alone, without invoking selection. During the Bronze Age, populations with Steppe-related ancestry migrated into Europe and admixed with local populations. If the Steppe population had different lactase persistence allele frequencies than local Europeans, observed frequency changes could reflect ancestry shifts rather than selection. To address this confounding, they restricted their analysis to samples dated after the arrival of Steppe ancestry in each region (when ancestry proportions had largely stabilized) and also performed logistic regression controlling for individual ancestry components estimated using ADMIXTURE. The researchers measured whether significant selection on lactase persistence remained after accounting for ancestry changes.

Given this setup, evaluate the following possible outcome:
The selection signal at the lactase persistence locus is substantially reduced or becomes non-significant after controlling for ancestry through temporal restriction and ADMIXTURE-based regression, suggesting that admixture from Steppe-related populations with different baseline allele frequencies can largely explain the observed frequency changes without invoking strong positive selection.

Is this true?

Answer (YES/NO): NO